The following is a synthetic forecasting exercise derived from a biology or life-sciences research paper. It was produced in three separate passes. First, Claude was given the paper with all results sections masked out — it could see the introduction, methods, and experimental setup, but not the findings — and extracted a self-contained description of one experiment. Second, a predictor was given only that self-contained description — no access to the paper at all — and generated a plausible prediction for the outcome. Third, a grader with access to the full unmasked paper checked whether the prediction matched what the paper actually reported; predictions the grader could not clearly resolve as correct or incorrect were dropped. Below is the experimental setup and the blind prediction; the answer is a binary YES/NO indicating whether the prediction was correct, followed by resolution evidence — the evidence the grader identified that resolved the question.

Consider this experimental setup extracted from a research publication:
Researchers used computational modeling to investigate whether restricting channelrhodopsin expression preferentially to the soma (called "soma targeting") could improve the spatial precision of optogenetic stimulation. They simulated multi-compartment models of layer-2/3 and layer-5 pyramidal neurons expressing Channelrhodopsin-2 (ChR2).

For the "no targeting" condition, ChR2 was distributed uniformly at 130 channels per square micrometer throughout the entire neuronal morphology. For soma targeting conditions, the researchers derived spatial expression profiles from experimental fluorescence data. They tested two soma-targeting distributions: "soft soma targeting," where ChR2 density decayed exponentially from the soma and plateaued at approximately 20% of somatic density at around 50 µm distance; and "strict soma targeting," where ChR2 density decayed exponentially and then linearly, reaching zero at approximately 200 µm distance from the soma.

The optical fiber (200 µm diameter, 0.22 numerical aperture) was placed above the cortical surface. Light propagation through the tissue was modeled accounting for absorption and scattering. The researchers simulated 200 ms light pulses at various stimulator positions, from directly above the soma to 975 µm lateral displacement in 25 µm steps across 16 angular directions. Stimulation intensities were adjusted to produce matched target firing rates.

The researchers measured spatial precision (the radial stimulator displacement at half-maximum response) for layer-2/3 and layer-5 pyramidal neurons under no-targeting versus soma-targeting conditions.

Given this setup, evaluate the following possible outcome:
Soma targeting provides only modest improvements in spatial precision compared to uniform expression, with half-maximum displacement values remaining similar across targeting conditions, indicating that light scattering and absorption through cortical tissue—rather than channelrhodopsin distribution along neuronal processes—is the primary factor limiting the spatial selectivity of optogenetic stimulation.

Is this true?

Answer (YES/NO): NO